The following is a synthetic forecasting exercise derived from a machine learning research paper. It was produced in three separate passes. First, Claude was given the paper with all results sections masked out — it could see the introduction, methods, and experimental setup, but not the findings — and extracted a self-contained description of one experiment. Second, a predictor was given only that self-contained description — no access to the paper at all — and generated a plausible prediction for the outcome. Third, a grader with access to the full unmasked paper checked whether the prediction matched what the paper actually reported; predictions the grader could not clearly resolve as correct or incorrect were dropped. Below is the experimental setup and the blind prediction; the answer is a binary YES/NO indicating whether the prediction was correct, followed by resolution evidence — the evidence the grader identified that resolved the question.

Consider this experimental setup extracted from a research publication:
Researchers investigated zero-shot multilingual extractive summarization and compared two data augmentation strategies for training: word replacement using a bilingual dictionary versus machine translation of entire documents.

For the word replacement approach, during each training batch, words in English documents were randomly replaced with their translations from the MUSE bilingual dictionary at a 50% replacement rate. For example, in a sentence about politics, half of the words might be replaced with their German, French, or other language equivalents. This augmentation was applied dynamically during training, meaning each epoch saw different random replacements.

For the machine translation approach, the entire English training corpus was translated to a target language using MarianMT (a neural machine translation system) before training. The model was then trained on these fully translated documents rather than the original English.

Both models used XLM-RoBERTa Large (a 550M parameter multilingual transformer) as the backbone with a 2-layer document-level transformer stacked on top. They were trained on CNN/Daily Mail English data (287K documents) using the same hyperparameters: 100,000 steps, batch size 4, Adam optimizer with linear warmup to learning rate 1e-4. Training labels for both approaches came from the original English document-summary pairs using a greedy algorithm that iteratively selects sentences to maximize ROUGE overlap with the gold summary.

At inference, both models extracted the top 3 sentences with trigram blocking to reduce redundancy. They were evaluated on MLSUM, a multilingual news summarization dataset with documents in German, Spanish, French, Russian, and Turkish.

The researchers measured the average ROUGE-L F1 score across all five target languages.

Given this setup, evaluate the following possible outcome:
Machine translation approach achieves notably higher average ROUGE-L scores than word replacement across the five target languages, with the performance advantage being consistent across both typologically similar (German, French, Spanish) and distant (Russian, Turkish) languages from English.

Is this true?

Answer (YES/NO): NO